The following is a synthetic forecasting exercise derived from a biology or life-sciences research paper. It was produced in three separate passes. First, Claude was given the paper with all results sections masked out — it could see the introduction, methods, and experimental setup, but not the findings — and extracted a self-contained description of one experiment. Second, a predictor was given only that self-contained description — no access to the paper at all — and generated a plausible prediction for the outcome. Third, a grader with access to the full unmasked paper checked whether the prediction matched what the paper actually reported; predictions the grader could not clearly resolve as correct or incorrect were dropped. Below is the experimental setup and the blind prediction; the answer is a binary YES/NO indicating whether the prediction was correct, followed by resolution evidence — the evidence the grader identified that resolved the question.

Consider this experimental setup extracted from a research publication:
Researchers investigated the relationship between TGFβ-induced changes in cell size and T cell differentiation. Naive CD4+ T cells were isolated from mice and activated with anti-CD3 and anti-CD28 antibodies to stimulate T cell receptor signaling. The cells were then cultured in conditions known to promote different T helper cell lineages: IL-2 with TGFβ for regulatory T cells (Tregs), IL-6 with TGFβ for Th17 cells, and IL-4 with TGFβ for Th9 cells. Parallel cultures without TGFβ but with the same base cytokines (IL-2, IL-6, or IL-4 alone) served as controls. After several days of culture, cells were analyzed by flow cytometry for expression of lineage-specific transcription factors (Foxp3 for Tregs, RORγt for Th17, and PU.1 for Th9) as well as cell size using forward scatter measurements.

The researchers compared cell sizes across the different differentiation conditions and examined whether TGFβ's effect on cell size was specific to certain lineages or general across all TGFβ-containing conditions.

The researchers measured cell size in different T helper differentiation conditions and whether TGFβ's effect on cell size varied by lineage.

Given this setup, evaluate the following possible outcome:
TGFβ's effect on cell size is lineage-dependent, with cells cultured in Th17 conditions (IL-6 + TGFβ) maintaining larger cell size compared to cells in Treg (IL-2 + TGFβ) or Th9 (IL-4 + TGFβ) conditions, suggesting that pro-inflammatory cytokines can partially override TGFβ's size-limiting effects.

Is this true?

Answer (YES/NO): NO